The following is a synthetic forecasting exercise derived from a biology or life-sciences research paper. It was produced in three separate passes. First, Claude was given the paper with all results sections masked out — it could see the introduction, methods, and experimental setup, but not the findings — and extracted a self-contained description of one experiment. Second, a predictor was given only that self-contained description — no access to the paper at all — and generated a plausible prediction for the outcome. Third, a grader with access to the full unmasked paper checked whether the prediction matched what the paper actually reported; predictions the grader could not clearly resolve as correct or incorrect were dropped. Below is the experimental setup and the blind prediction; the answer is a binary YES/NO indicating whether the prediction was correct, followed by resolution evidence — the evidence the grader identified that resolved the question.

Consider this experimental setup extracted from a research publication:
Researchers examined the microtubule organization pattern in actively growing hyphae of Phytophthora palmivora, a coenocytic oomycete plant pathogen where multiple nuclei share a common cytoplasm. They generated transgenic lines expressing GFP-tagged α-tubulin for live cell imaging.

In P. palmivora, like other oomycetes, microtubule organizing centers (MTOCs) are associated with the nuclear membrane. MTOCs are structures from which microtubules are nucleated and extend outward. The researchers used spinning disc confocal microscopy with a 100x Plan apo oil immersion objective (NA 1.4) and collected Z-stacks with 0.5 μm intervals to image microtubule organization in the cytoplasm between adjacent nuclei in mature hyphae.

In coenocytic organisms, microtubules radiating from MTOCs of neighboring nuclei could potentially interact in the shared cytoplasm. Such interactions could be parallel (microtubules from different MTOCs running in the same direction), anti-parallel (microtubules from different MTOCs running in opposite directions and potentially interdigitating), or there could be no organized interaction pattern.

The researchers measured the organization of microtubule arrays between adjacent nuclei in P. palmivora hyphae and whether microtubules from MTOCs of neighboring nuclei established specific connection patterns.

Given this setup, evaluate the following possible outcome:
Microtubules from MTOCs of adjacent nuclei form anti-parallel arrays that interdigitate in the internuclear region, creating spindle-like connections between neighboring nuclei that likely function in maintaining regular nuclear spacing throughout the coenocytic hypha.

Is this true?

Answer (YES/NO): YES